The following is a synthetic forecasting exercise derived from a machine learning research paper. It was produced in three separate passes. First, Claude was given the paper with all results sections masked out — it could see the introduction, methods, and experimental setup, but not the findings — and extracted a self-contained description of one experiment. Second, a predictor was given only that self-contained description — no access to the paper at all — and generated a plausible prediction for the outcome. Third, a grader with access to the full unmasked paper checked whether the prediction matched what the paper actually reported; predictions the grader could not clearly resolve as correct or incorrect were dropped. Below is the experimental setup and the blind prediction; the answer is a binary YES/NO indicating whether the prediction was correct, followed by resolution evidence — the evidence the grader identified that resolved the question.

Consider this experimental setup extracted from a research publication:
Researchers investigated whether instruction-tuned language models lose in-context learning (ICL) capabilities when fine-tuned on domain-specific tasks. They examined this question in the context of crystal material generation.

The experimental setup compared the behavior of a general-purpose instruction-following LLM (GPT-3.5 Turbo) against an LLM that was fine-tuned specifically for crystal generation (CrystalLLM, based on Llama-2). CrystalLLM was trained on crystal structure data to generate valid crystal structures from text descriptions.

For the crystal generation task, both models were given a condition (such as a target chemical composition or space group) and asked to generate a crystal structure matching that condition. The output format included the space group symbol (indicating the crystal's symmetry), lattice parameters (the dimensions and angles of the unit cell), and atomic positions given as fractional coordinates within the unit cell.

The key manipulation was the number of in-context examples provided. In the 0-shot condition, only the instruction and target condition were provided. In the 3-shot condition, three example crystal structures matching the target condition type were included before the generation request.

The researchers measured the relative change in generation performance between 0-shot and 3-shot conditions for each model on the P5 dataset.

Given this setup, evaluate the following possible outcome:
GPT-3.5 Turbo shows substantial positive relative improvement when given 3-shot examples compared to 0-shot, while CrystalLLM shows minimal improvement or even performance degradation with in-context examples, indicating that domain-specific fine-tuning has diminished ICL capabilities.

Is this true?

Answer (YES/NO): YES